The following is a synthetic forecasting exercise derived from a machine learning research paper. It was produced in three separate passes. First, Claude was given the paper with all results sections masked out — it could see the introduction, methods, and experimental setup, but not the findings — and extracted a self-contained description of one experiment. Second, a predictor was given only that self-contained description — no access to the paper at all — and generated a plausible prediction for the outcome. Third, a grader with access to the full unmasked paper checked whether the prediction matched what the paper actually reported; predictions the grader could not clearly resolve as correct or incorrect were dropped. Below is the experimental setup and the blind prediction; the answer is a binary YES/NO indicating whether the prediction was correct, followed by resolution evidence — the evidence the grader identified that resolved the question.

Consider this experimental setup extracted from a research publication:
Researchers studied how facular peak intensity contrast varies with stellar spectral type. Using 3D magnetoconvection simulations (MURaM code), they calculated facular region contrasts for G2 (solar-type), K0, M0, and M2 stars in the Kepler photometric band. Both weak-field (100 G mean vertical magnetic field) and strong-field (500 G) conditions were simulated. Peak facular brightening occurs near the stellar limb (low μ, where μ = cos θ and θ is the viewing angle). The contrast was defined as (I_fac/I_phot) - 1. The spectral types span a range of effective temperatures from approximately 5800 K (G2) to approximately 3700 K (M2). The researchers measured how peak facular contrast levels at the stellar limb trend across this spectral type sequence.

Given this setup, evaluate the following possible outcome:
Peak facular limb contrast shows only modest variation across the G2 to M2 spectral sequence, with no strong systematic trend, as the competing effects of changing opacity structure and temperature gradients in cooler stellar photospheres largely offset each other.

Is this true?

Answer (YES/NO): NO